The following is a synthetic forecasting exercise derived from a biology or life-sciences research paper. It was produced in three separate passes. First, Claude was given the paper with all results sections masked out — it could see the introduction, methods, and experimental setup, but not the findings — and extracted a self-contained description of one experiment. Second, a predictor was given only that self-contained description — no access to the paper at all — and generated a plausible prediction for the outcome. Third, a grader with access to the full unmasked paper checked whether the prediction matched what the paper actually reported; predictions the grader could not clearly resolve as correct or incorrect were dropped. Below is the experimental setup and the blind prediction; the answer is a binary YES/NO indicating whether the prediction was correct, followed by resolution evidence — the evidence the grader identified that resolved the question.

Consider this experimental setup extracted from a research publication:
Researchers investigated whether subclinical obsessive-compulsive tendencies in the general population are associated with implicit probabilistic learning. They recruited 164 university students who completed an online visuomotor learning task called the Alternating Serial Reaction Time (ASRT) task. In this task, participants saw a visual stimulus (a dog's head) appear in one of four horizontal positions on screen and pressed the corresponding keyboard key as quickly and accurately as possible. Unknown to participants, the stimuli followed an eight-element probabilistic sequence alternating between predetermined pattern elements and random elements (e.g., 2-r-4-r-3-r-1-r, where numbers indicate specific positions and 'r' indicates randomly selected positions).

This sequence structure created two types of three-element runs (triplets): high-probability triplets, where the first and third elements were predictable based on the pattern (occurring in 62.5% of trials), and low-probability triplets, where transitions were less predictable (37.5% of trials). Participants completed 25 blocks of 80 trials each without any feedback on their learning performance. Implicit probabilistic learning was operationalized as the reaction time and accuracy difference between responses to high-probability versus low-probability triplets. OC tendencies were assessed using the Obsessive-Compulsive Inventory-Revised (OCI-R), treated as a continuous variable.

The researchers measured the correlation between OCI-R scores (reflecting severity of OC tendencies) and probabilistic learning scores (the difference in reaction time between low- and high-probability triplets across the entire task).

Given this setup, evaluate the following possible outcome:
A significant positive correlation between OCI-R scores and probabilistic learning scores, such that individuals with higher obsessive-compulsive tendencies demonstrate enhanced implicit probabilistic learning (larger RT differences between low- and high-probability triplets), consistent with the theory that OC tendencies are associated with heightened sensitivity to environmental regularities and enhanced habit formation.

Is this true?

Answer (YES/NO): NO